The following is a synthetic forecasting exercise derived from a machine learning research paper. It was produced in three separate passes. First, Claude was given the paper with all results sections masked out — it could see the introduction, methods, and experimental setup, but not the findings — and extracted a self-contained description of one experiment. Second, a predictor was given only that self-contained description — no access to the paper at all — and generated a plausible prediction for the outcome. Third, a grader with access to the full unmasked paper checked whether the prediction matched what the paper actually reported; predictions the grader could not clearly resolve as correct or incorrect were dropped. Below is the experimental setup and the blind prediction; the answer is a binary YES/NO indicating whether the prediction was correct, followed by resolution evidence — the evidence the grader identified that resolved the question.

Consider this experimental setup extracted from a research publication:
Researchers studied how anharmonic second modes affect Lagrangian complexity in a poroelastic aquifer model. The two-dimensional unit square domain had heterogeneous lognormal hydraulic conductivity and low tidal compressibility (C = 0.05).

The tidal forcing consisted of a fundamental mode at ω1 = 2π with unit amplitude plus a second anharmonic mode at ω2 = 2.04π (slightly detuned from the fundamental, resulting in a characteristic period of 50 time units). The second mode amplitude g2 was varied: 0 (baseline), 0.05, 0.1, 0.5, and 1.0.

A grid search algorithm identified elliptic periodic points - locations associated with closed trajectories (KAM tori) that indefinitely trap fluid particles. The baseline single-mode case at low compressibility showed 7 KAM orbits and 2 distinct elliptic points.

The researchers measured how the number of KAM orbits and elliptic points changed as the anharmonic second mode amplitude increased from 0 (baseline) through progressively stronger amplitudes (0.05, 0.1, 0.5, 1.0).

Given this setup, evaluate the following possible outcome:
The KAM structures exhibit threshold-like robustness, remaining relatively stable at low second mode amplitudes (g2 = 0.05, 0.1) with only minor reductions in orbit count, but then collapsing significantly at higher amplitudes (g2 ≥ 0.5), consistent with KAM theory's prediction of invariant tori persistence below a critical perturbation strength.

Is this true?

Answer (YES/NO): NO